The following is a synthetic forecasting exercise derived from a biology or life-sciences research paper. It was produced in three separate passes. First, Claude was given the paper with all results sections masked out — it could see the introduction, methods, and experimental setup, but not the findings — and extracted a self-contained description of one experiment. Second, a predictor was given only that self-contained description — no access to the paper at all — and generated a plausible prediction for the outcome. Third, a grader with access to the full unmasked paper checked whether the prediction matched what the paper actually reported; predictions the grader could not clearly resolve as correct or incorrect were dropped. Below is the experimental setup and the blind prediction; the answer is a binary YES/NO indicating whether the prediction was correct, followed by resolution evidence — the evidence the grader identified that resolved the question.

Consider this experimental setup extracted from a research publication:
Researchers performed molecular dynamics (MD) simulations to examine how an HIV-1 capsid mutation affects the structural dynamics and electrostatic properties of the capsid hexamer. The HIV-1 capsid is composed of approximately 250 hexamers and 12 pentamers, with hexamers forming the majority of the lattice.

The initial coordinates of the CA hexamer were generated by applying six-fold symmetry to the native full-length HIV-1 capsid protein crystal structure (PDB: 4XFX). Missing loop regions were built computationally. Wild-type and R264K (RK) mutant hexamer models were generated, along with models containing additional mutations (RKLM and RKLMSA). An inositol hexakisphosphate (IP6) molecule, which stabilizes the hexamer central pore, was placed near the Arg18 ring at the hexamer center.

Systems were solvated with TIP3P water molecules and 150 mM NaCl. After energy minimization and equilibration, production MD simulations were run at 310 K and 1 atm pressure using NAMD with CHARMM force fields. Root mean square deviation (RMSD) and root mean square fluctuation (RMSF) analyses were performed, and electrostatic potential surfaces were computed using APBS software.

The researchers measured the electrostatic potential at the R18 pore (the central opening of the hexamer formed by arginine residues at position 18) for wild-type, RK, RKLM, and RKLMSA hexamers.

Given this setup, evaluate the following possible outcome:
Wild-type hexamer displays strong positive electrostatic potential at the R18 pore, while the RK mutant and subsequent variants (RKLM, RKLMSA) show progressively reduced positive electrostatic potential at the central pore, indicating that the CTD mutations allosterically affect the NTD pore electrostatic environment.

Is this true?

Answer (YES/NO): NO